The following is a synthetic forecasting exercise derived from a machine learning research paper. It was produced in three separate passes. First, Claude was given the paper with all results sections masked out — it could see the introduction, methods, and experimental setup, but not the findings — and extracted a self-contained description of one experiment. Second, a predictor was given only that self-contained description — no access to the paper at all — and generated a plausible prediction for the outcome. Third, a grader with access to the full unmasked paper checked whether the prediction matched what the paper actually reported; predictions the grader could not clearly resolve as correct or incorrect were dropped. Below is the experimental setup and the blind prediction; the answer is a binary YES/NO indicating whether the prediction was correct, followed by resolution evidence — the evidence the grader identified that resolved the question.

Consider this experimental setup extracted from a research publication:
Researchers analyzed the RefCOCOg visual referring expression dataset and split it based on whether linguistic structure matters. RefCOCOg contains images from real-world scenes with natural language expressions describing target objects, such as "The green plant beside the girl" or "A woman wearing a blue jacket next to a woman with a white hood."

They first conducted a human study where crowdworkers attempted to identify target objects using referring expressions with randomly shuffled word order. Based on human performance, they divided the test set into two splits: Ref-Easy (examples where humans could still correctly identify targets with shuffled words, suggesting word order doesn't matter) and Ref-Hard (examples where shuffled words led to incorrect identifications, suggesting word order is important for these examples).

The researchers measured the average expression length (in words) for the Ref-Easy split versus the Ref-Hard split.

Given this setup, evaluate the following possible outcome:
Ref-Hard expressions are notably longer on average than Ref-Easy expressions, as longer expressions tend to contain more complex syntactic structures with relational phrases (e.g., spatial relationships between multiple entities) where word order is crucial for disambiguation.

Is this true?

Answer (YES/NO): YES